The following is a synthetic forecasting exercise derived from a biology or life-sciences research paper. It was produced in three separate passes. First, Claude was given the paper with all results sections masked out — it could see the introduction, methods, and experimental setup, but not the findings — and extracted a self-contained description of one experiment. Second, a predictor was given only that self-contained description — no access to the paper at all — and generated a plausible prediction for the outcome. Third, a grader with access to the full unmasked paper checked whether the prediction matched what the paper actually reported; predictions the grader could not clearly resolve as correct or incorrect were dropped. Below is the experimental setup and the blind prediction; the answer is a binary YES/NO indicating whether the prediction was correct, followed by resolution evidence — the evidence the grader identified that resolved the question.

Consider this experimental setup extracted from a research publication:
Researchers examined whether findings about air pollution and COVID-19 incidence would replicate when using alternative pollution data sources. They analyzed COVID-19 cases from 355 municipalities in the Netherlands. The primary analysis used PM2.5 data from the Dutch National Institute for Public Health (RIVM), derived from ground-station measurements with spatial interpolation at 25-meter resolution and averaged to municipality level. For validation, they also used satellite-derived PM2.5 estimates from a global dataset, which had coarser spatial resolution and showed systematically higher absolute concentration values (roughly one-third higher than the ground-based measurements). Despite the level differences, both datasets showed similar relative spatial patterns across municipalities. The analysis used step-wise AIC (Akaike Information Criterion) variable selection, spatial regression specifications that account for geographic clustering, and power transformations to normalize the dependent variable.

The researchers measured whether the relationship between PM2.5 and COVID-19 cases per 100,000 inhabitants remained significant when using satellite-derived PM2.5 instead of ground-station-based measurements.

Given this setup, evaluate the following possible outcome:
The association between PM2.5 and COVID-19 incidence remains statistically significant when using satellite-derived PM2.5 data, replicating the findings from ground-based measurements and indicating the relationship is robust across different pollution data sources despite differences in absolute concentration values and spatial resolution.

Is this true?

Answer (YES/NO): YES